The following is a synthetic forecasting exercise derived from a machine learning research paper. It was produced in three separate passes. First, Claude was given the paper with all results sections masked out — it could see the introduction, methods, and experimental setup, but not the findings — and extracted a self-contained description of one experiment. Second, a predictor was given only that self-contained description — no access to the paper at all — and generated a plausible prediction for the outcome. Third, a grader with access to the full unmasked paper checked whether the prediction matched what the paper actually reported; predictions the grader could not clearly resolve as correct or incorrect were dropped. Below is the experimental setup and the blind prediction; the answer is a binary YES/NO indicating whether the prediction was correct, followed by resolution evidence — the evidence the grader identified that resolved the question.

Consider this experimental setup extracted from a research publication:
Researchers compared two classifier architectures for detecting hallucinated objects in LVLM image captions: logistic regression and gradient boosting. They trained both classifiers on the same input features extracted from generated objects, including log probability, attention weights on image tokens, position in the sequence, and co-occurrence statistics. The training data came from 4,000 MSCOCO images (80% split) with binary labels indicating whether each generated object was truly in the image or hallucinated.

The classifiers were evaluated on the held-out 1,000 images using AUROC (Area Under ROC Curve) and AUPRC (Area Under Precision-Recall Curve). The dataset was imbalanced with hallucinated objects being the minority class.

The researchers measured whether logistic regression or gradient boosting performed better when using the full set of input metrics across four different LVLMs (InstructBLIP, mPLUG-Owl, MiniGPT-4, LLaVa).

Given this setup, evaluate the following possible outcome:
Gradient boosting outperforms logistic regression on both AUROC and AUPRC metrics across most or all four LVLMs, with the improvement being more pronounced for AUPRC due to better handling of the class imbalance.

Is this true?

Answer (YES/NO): NO